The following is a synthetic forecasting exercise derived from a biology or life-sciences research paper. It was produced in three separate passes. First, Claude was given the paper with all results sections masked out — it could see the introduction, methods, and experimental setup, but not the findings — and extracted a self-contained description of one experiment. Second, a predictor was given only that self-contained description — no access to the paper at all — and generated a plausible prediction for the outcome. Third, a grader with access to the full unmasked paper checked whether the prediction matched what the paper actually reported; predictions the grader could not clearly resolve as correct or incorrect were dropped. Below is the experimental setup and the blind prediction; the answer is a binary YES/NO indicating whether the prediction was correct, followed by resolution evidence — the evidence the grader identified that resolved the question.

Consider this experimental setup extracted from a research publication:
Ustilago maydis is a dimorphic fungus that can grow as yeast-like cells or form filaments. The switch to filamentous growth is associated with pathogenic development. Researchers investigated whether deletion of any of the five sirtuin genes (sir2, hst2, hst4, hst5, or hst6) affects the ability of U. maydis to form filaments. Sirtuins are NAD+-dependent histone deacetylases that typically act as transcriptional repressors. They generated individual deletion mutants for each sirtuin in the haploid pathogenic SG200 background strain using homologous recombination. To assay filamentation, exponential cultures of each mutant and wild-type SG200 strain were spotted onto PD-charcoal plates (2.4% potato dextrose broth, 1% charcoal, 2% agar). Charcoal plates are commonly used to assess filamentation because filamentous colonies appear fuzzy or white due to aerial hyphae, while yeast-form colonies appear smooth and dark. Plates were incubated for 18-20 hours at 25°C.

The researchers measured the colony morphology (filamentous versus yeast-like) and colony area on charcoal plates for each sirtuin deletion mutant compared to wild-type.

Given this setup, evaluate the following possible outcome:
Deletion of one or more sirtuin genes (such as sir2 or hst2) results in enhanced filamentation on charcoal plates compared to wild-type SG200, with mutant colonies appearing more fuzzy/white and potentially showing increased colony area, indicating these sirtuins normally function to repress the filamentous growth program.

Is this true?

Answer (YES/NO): YES